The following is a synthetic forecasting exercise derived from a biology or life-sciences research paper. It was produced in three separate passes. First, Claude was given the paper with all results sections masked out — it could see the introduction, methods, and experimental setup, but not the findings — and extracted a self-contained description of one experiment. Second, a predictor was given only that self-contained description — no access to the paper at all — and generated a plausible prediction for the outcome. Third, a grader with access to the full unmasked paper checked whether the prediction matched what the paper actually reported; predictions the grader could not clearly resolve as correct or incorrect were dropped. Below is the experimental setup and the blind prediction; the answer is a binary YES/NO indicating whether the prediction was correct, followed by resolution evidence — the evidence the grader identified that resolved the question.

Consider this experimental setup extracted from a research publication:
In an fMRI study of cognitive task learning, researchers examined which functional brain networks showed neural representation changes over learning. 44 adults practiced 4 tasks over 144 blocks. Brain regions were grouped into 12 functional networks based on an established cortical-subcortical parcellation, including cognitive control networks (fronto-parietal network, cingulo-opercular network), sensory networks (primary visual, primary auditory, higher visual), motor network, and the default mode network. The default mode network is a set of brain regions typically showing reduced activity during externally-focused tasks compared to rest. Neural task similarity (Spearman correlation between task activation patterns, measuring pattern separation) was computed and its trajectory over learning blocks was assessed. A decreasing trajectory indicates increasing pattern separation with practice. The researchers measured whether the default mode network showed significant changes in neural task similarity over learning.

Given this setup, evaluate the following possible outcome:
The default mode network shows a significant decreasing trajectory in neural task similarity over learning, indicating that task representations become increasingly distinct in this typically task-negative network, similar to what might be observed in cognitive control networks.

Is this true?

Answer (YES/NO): YES